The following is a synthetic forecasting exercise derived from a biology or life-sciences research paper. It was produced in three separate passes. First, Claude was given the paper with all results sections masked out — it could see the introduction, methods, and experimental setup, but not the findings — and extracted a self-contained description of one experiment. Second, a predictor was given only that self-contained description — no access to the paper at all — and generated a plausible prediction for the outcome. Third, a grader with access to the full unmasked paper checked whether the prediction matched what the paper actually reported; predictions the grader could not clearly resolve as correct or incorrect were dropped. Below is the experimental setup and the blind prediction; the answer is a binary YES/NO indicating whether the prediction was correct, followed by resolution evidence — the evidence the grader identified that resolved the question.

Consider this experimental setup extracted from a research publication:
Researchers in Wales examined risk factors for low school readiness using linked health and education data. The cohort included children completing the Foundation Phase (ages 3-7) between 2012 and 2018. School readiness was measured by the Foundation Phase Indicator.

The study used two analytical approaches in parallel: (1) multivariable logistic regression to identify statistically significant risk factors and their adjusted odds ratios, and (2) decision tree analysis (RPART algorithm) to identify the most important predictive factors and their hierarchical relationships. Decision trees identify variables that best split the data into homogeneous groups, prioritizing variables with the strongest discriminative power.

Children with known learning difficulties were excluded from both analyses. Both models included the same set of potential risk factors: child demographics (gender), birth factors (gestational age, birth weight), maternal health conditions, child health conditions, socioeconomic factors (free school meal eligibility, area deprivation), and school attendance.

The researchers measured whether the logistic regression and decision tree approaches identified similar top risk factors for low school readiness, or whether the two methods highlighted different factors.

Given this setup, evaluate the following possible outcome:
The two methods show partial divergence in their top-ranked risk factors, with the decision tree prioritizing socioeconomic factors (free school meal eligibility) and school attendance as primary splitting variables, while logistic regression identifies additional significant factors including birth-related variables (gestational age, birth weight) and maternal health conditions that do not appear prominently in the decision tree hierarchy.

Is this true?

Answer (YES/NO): YES